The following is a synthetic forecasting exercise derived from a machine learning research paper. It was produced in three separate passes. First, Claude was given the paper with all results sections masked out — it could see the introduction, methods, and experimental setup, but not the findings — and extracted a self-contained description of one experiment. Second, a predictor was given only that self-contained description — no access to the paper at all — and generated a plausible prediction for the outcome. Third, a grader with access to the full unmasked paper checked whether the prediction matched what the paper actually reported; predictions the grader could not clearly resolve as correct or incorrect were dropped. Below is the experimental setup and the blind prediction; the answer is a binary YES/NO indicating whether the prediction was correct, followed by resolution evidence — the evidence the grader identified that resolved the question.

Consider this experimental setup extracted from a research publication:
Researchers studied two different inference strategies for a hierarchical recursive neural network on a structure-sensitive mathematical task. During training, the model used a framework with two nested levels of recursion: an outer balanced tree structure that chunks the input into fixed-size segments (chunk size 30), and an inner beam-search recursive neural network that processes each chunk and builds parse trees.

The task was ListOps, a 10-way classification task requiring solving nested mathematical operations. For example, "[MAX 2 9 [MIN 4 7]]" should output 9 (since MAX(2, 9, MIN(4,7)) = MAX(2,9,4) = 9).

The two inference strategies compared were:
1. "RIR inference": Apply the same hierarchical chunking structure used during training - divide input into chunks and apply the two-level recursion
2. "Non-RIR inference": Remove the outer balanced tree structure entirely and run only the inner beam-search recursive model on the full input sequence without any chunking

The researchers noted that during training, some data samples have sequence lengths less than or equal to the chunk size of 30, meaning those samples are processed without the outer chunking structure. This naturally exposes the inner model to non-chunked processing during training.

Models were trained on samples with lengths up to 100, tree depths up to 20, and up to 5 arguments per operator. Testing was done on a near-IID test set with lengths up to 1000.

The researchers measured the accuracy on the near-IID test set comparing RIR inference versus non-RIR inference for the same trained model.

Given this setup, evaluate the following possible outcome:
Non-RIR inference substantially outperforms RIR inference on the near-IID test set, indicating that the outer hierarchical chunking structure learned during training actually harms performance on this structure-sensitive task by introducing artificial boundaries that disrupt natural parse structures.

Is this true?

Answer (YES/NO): YES